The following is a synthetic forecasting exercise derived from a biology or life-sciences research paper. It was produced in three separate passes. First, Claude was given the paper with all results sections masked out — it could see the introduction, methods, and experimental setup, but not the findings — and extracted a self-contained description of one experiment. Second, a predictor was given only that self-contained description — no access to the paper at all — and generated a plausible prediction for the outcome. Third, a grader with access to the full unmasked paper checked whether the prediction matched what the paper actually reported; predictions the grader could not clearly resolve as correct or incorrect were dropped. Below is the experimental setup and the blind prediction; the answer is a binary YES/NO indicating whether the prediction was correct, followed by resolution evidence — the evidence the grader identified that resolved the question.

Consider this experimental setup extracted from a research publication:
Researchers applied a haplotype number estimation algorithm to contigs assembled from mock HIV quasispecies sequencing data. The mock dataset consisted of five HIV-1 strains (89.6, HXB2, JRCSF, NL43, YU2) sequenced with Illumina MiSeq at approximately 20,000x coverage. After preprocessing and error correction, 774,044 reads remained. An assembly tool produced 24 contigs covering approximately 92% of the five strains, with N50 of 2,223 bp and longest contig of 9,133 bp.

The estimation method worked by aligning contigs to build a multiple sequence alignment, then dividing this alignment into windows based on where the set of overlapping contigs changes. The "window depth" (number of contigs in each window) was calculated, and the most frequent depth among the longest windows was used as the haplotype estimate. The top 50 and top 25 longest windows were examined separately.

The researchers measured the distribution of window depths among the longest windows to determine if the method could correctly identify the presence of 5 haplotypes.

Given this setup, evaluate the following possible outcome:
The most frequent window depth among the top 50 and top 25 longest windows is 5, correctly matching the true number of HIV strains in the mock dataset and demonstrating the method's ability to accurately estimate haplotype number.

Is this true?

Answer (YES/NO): YES